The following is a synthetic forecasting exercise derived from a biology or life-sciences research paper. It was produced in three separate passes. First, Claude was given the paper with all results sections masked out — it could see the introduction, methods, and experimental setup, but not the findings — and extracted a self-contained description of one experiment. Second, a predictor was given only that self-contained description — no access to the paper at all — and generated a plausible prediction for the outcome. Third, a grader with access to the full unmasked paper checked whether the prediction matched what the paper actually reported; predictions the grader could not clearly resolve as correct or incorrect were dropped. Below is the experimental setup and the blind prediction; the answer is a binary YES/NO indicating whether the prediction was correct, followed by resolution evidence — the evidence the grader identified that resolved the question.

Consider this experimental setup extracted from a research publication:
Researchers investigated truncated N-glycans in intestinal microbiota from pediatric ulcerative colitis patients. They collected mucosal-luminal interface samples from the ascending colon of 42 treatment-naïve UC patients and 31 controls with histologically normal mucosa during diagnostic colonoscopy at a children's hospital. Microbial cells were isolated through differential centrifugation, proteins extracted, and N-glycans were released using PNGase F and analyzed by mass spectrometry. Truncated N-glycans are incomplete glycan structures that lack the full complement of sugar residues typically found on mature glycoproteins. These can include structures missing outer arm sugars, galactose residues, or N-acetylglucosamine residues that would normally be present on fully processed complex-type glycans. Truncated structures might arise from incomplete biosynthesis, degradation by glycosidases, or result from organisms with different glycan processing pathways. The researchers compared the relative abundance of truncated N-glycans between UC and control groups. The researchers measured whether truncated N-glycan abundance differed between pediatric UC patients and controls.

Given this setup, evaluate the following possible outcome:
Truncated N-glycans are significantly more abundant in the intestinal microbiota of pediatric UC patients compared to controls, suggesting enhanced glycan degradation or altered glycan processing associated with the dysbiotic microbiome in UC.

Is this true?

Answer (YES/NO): YES